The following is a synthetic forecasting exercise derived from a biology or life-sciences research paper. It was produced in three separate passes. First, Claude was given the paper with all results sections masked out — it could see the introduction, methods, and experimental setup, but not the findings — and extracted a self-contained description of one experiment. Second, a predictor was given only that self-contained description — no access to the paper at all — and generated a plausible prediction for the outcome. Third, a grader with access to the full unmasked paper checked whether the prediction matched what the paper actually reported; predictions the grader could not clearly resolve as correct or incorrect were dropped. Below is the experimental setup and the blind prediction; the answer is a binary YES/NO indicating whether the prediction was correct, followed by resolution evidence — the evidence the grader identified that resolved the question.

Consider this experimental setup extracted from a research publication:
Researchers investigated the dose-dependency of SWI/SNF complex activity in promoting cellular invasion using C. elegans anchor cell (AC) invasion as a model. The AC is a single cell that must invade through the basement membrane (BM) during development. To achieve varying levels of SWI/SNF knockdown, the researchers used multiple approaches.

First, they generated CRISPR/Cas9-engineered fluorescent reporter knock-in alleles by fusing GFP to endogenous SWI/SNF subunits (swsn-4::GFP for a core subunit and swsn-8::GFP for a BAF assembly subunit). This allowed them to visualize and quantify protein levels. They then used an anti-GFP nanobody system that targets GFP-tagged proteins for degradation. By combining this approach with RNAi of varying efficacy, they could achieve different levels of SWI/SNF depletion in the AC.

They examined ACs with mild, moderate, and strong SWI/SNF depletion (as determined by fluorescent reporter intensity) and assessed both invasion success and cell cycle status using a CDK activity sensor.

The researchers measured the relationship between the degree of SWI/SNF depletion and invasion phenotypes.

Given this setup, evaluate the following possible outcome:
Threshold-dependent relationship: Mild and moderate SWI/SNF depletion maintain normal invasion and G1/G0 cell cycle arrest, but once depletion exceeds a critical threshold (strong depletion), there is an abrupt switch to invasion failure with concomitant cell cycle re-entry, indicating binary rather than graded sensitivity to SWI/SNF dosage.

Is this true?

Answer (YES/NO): NO